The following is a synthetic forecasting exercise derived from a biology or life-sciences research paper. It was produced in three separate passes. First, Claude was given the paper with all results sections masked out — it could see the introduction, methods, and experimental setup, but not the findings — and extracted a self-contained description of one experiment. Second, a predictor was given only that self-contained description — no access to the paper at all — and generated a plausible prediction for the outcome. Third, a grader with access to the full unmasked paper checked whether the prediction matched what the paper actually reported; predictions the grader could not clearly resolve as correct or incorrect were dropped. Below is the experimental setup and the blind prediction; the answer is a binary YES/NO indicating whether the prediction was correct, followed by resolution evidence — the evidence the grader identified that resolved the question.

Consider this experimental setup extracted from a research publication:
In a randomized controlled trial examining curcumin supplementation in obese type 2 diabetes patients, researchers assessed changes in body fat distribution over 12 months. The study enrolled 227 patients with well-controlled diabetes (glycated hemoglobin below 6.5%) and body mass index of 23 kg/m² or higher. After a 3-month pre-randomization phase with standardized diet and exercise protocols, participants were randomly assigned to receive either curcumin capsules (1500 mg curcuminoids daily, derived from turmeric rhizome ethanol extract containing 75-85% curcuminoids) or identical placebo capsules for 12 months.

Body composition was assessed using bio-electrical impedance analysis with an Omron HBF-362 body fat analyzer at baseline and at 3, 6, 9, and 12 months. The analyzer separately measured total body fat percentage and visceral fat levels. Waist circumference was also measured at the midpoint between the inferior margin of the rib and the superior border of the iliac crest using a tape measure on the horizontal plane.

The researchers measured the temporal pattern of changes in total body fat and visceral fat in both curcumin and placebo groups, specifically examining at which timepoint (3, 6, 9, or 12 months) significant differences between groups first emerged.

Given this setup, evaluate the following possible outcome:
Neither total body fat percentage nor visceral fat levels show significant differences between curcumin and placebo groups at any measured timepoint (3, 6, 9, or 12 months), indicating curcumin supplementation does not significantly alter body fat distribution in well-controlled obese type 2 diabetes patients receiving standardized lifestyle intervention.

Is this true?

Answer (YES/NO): NO